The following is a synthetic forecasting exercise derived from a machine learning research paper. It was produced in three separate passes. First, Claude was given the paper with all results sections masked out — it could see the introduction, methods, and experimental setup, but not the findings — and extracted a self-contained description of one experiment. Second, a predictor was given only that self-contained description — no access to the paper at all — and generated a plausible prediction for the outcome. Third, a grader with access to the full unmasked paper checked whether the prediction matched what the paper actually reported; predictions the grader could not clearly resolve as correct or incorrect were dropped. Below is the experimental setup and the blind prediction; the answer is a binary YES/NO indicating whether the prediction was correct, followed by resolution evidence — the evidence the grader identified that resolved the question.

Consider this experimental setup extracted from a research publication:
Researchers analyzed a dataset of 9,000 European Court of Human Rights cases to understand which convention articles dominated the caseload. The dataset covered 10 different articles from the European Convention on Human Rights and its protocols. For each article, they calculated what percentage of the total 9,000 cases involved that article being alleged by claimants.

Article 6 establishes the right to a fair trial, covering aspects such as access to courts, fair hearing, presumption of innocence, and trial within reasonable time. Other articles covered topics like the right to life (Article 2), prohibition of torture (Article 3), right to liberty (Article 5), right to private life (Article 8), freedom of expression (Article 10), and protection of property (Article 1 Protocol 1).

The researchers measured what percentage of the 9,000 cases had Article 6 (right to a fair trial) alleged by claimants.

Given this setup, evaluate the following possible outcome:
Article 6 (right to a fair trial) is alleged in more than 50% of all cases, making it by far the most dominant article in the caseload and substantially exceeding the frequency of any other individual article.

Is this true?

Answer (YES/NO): YES